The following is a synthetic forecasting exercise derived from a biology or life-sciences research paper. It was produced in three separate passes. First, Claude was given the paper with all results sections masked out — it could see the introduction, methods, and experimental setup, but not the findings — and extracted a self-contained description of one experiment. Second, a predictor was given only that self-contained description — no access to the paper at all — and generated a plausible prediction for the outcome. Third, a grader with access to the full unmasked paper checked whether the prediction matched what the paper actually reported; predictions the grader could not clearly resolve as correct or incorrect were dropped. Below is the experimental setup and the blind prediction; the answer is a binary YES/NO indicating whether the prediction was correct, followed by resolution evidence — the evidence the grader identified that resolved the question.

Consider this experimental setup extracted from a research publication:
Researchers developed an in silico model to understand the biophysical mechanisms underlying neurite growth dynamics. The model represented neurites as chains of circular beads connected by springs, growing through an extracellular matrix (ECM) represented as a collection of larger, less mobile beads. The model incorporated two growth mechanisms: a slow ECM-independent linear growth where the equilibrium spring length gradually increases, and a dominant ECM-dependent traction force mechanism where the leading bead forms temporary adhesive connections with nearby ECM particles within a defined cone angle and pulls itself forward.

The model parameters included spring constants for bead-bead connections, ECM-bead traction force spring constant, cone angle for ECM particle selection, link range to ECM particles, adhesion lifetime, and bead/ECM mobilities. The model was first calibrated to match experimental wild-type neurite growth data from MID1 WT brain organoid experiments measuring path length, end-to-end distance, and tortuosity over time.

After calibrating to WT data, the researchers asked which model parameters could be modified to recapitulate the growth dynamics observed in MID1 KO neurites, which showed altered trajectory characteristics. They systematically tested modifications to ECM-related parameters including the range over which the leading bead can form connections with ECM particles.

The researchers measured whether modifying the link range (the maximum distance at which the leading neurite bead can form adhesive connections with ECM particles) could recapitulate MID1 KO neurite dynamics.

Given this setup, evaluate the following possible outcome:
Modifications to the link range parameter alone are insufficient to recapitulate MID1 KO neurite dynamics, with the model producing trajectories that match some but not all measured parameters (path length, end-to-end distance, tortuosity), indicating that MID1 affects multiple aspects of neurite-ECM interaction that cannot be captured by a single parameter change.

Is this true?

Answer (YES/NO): NO